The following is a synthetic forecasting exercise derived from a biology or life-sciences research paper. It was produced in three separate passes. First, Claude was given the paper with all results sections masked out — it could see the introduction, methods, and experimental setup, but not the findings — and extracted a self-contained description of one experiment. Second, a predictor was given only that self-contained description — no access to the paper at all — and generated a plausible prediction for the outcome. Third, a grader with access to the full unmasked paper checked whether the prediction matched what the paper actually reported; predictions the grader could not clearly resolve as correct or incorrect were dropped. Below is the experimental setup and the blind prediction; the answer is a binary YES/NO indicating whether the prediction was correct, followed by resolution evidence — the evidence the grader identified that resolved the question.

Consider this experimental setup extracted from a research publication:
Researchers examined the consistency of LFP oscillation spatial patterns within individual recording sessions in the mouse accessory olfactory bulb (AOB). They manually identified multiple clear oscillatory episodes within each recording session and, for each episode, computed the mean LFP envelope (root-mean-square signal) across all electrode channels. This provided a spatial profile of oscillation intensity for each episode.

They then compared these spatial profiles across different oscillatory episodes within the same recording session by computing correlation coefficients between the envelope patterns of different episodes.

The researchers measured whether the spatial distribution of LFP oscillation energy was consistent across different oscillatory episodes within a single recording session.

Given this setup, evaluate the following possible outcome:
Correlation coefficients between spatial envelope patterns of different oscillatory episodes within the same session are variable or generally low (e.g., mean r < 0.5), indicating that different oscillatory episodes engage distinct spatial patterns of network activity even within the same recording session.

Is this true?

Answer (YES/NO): NO